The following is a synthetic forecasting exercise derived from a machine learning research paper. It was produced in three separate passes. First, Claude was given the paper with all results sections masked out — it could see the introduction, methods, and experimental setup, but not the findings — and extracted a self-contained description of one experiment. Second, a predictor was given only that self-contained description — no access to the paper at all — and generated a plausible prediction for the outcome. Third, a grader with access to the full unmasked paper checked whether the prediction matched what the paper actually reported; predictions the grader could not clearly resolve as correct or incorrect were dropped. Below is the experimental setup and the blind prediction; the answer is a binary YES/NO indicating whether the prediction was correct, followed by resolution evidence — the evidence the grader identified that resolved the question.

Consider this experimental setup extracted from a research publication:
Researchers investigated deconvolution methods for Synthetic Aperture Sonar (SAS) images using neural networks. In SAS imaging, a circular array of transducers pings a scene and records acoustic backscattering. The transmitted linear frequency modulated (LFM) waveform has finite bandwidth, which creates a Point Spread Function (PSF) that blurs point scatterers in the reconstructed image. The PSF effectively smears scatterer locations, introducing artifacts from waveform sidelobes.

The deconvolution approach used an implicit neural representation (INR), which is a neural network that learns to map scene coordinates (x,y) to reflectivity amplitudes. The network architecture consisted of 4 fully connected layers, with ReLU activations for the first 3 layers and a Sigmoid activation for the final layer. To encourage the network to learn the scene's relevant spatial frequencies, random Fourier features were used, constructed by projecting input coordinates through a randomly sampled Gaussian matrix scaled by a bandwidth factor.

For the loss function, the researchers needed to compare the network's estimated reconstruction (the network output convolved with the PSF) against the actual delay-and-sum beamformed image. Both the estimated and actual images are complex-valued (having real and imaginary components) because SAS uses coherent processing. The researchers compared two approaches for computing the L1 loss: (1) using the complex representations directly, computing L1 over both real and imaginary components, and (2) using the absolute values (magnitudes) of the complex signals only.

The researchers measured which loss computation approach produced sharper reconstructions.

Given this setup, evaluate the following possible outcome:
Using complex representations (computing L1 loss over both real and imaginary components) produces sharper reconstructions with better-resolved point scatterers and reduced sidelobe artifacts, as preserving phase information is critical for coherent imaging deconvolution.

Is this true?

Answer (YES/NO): YES